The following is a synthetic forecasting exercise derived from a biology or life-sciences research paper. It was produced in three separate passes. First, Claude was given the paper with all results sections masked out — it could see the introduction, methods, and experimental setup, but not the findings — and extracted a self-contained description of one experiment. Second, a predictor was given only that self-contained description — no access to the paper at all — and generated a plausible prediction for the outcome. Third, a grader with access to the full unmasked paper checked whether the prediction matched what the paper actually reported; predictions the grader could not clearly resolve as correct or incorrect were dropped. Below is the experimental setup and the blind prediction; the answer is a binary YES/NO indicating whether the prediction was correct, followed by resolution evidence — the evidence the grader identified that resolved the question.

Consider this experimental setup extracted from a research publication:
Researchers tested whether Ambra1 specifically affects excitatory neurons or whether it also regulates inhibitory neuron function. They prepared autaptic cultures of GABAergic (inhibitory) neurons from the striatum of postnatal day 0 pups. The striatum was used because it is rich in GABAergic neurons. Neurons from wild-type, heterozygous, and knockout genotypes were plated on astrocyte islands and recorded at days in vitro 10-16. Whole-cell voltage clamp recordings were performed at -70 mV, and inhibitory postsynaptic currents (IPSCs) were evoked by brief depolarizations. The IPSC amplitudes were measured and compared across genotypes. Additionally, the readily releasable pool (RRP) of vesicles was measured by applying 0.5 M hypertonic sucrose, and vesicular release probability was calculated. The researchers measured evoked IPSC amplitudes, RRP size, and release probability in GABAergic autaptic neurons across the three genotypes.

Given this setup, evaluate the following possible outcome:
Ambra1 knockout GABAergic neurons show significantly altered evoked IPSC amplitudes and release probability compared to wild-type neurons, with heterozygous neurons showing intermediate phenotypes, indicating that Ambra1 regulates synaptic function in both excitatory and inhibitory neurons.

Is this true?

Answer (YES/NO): NO